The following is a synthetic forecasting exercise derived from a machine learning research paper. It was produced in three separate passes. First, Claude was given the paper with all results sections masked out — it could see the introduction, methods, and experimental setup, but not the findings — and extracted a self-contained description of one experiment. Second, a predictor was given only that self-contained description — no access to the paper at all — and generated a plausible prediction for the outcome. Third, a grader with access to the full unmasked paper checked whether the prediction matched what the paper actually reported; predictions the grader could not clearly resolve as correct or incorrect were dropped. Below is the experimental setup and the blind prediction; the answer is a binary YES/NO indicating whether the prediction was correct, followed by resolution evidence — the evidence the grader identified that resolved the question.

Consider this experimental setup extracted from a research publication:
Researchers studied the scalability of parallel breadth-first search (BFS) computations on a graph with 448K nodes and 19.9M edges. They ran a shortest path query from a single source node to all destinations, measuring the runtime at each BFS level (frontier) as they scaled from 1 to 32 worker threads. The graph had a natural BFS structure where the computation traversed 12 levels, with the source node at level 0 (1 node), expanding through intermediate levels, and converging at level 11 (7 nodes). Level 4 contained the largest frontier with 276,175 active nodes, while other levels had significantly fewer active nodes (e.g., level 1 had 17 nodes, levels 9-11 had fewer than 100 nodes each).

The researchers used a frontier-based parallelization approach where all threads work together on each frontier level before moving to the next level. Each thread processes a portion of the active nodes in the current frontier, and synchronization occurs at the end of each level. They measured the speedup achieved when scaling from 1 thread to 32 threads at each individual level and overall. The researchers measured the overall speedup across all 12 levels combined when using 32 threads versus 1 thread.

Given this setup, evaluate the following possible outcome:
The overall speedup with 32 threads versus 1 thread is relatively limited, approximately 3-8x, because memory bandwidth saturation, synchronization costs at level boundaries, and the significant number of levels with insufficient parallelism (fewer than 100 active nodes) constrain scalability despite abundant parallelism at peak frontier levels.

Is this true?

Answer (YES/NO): YES